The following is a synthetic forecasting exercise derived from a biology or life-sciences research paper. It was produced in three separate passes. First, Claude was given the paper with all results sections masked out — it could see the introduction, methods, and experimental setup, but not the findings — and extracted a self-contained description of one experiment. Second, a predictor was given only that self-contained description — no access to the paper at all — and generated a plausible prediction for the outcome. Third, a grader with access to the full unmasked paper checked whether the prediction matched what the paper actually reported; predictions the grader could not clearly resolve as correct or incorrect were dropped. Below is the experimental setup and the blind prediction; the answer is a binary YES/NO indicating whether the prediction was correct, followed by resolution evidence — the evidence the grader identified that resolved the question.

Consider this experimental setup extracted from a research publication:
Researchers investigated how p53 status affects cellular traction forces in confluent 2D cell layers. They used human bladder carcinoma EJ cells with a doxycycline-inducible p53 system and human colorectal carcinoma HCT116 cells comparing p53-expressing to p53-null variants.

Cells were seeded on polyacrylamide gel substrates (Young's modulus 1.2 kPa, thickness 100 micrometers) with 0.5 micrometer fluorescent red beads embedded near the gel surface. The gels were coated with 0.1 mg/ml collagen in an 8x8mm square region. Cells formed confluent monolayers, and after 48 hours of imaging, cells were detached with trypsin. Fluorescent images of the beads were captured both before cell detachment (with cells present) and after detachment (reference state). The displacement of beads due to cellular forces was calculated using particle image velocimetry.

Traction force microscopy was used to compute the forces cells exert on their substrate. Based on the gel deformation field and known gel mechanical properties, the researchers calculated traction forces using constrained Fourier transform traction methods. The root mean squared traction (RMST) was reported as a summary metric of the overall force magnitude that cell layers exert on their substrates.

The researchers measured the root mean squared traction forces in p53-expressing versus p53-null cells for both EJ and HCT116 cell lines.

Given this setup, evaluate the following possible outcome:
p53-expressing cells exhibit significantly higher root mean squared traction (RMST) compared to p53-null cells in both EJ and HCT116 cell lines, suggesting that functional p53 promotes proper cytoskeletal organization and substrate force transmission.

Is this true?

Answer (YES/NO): NO